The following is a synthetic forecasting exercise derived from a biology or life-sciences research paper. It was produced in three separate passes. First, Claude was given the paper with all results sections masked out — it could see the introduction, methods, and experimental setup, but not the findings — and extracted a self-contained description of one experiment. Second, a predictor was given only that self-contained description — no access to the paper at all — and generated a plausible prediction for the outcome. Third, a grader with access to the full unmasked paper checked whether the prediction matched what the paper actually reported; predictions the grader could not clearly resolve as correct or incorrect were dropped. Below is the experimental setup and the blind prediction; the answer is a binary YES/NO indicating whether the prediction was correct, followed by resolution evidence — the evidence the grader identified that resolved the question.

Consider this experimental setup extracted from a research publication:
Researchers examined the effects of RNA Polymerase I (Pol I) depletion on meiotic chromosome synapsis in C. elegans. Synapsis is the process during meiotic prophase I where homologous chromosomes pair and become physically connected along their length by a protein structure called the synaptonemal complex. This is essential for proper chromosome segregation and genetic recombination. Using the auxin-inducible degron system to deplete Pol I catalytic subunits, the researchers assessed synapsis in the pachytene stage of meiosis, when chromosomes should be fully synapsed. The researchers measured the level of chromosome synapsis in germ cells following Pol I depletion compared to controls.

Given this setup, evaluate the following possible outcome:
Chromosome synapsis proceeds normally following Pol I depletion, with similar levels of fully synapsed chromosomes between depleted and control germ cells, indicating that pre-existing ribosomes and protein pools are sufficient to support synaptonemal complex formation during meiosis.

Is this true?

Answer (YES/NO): NO